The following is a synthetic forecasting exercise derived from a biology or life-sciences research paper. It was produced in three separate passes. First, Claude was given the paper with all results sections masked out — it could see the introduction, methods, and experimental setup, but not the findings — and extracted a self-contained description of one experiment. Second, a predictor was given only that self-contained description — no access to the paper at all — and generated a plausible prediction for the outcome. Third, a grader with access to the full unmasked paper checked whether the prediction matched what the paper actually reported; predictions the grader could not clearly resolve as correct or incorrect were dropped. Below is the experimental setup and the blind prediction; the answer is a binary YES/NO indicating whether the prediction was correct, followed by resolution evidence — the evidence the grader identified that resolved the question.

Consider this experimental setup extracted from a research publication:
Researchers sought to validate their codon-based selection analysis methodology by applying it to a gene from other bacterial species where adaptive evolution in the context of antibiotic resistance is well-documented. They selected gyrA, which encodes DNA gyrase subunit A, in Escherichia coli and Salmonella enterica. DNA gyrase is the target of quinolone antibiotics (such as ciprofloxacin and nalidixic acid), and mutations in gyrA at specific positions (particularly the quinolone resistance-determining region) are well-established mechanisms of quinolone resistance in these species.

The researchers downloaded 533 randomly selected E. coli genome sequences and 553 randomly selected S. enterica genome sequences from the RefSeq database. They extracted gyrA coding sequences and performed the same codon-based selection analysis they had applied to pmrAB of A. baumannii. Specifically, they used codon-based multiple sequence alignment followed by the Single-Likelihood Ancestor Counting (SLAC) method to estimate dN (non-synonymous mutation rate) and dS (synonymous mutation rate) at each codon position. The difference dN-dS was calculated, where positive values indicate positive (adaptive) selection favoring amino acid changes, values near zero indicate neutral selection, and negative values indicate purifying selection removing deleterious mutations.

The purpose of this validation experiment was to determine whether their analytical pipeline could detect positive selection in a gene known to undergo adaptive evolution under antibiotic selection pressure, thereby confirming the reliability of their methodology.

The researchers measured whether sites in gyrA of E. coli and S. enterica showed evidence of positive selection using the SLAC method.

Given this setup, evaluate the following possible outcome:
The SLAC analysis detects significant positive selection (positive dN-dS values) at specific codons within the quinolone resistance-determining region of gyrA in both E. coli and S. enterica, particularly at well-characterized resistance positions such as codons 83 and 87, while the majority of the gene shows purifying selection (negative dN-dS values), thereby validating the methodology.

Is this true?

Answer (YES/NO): YES